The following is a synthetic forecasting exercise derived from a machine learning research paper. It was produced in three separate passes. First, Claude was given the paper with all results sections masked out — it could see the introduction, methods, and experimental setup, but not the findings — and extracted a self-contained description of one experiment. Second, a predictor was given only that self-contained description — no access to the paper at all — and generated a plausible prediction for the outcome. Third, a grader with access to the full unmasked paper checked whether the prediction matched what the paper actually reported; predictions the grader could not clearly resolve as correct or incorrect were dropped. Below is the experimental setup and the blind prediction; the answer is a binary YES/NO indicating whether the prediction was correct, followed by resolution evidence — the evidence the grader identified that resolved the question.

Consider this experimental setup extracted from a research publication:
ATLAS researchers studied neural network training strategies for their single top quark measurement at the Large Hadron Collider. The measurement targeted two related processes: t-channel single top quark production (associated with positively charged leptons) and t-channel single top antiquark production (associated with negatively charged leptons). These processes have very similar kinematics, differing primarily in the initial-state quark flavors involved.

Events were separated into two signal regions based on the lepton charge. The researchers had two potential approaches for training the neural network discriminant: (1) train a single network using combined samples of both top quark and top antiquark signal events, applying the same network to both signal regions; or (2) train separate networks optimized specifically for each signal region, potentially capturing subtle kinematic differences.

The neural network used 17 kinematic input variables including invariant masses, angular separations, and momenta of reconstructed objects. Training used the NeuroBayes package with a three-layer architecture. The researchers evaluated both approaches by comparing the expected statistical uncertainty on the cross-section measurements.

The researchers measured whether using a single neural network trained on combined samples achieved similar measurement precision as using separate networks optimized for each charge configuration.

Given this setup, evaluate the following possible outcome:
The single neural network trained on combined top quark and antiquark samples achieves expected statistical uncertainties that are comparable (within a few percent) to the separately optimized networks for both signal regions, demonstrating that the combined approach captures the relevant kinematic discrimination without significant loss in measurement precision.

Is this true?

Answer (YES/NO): YES